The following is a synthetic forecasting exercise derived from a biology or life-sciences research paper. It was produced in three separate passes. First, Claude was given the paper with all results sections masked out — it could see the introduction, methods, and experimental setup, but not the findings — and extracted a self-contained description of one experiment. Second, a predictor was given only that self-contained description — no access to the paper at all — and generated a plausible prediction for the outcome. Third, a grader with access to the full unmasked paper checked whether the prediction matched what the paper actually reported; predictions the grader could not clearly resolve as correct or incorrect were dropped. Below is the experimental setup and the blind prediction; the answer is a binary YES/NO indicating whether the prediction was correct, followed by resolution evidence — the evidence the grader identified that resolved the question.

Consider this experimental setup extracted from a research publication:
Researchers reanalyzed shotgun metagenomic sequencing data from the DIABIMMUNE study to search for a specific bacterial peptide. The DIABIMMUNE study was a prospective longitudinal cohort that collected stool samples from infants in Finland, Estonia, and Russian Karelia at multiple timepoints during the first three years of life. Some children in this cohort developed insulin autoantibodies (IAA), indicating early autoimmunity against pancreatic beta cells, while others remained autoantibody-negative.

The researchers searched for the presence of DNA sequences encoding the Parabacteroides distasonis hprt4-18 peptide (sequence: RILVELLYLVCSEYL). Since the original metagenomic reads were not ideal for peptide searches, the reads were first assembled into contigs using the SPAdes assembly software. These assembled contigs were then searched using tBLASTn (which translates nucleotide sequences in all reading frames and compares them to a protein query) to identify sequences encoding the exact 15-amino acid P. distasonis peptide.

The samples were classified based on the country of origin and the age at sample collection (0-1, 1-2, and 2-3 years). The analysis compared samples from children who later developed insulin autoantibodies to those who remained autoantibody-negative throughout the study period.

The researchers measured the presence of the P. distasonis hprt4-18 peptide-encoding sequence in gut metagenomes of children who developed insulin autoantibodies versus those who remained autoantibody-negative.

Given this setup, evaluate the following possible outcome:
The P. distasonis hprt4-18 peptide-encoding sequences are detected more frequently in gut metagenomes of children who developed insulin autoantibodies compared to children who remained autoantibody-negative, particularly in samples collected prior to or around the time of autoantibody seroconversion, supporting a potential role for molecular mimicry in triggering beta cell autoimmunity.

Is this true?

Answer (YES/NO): NO